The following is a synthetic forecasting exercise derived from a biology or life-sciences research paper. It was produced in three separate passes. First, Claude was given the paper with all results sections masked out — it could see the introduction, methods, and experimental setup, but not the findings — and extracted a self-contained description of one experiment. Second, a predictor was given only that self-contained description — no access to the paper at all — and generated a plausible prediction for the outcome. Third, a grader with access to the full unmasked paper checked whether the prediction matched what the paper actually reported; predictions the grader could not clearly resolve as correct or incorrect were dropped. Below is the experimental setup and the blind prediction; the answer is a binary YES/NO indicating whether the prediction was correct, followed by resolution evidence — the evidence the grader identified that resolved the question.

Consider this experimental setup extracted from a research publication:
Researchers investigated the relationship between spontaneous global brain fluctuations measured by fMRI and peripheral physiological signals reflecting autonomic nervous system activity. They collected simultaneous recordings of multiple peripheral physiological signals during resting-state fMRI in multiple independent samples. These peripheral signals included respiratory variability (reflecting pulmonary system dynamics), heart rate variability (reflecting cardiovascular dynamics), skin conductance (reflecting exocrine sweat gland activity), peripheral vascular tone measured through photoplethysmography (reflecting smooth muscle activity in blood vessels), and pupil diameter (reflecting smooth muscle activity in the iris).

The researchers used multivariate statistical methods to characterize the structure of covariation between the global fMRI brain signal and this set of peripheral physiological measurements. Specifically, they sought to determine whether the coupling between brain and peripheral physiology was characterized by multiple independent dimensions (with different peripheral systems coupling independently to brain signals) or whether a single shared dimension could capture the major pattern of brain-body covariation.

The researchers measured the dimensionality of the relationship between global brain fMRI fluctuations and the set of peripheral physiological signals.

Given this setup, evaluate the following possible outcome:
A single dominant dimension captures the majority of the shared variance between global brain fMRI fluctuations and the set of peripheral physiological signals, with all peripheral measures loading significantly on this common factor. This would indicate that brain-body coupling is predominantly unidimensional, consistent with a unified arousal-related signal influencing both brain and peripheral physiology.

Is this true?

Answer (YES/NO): YES